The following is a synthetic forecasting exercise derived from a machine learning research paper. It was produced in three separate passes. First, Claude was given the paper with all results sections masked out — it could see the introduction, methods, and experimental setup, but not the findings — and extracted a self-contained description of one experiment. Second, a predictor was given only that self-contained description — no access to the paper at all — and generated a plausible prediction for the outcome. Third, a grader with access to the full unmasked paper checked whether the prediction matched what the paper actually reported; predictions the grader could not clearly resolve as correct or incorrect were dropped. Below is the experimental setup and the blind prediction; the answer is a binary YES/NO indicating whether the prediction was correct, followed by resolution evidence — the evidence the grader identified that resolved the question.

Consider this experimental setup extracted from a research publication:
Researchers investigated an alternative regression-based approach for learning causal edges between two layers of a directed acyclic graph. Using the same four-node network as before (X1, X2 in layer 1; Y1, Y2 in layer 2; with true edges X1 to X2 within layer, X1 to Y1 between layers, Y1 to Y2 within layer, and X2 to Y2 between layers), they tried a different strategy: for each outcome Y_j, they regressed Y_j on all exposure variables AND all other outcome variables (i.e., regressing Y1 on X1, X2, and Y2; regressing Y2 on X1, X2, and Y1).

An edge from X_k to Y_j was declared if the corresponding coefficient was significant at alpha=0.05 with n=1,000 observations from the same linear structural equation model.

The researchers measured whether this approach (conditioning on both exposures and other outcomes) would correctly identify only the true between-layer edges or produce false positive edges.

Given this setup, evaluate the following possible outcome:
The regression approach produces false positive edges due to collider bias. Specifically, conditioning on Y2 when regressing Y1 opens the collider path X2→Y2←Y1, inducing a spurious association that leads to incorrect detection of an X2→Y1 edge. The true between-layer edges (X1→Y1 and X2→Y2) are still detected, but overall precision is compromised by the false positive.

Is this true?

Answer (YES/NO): YES